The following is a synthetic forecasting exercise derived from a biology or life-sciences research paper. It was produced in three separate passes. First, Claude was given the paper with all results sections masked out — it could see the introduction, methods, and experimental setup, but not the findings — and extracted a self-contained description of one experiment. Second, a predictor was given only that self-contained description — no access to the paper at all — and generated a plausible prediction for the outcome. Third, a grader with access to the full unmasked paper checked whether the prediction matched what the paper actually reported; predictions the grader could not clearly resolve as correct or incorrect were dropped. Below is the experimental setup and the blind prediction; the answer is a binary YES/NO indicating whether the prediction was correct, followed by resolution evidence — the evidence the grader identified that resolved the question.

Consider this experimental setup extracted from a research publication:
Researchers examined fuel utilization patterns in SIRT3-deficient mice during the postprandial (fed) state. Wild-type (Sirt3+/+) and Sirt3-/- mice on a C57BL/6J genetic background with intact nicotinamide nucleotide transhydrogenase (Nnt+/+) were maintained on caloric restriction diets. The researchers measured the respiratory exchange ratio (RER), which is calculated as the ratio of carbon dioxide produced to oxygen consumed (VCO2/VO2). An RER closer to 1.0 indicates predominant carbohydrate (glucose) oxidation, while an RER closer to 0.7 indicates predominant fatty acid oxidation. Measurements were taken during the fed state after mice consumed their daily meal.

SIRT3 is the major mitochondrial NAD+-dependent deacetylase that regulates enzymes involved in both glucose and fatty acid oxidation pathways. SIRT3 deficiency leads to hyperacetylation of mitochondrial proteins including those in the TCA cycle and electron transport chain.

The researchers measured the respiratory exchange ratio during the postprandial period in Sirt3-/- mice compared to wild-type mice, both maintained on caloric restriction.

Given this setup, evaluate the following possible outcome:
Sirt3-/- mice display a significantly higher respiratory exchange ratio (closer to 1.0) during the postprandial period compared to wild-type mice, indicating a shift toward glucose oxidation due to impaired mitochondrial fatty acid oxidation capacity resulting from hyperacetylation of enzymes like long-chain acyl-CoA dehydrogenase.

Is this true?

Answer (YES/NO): NO